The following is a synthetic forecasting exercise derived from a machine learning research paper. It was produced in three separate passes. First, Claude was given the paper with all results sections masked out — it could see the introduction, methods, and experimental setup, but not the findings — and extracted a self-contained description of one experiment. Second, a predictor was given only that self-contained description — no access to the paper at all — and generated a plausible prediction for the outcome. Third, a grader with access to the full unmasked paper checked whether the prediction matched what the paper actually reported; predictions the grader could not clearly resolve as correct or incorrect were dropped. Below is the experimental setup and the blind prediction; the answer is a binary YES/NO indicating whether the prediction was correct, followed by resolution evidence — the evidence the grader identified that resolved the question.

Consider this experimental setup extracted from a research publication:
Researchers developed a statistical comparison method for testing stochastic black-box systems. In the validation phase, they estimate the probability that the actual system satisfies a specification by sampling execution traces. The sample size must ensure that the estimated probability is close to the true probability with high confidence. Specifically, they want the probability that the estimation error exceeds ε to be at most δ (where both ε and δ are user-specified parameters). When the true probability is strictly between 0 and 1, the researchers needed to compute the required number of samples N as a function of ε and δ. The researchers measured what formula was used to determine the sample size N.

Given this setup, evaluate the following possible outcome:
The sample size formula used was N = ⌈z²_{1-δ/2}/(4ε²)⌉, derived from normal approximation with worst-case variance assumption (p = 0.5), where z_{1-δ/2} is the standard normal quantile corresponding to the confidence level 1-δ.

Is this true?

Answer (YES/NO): NO